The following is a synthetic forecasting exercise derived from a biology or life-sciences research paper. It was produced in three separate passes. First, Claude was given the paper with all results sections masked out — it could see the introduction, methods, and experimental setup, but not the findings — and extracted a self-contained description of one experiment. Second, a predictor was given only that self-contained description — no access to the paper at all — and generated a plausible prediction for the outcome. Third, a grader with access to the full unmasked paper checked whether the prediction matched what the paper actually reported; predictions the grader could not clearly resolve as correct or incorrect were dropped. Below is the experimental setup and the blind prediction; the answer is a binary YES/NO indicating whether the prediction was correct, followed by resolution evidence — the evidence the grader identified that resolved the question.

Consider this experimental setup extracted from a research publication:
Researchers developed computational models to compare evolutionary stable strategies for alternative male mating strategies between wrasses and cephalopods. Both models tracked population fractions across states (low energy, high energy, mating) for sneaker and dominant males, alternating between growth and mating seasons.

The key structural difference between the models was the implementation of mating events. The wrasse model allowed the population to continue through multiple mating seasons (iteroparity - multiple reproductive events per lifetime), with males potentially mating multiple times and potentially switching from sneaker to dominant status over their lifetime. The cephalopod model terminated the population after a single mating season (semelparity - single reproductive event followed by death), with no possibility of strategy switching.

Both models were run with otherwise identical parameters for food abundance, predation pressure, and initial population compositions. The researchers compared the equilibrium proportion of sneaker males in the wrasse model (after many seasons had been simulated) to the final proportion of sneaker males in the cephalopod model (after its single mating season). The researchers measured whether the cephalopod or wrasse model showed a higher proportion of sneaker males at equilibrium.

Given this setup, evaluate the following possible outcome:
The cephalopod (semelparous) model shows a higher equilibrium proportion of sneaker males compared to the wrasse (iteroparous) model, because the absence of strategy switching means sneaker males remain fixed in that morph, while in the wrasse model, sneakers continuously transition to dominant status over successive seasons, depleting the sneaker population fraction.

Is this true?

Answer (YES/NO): NO